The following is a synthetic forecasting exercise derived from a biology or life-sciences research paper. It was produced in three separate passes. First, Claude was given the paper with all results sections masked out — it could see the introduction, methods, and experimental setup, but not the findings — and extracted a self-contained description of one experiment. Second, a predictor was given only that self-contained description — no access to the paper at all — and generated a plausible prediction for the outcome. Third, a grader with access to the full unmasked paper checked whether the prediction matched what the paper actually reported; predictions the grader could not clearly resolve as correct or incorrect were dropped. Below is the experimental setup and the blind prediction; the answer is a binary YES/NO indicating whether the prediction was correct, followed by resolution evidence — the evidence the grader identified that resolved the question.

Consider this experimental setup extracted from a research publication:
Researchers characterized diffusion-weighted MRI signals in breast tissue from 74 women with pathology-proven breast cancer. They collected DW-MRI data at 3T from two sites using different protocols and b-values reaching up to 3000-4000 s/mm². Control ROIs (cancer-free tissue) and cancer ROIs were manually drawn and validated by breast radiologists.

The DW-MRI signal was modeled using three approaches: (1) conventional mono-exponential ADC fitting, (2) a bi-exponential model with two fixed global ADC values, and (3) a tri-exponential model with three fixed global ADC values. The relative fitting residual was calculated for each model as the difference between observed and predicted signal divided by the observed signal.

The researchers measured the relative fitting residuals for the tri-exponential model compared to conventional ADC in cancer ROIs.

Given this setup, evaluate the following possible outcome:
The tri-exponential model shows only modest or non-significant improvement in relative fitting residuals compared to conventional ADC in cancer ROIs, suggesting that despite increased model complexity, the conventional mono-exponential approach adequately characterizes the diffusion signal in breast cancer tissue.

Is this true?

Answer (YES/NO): NO